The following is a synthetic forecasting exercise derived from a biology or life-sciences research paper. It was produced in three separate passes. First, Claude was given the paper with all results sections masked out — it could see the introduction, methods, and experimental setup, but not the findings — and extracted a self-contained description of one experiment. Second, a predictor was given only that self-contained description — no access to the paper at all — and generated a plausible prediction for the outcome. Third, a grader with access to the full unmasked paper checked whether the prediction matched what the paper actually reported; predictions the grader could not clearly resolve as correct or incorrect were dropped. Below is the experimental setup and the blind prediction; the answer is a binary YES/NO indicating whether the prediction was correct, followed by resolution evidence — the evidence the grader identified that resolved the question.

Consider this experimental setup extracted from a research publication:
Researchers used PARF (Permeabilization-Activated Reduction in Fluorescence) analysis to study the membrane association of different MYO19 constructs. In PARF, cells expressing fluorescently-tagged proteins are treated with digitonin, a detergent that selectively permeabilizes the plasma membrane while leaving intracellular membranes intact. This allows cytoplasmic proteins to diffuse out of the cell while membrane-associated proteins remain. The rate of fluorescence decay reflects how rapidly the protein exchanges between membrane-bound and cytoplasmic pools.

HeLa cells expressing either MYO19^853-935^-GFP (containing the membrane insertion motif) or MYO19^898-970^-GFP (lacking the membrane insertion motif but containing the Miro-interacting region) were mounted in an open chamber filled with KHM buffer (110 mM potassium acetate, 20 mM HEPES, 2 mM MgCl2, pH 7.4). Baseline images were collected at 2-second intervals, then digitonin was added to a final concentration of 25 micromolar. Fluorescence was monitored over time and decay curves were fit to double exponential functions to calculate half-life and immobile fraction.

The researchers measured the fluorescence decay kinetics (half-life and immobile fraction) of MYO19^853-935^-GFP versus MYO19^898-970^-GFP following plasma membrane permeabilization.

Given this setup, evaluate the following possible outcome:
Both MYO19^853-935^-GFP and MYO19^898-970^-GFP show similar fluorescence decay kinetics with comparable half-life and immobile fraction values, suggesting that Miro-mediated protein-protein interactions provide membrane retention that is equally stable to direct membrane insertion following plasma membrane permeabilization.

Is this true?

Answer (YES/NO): NO